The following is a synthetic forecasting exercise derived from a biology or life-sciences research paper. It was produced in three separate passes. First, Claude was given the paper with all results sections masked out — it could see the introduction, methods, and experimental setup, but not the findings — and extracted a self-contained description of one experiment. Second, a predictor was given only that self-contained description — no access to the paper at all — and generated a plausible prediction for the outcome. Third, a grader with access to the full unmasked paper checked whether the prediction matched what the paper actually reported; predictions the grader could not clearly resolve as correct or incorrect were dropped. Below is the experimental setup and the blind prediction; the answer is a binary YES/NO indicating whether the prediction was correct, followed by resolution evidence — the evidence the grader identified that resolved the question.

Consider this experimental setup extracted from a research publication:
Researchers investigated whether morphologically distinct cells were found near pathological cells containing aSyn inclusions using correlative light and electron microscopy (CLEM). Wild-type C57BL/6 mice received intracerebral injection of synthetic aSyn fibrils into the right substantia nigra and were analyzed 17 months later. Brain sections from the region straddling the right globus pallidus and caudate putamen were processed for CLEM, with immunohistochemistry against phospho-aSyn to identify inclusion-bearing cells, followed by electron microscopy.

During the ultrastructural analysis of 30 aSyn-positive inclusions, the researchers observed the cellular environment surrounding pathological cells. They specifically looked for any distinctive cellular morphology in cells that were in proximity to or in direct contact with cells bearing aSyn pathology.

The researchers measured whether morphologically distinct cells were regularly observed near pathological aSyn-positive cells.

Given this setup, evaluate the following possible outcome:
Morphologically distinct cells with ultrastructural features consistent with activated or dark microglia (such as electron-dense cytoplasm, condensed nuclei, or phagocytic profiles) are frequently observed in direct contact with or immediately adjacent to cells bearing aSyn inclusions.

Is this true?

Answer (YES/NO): YES